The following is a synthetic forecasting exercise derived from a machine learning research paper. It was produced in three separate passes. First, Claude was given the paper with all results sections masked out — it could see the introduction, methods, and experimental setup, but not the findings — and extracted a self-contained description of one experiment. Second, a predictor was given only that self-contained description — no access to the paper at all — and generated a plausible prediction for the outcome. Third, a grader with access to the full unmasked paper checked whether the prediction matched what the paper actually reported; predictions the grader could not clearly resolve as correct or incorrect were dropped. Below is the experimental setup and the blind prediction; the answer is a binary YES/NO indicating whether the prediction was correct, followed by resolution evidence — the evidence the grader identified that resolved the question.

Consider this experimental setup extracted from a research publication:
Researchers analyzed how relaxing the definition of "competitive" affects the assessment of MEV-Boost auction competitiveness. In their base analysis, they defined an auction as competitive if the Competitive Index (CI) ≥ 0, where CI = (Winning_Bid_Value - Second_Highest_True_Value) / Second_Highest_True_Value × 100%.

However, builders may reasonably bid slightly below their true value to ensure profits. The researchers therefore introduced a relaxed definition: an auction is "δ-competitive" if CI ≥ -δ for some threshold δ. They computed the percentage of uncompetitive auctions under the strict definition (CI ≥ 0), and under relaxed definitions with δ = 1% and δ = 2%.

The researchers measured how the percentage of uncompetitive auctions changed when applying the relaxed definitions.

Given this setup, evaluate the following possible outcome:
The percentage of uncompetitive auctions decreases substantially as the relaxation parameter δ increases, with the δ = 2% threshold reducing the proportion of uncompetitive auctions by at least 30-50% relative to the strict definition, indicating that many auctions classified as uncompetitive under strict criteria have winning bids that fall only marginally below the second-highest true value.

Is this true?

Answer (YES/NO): YES